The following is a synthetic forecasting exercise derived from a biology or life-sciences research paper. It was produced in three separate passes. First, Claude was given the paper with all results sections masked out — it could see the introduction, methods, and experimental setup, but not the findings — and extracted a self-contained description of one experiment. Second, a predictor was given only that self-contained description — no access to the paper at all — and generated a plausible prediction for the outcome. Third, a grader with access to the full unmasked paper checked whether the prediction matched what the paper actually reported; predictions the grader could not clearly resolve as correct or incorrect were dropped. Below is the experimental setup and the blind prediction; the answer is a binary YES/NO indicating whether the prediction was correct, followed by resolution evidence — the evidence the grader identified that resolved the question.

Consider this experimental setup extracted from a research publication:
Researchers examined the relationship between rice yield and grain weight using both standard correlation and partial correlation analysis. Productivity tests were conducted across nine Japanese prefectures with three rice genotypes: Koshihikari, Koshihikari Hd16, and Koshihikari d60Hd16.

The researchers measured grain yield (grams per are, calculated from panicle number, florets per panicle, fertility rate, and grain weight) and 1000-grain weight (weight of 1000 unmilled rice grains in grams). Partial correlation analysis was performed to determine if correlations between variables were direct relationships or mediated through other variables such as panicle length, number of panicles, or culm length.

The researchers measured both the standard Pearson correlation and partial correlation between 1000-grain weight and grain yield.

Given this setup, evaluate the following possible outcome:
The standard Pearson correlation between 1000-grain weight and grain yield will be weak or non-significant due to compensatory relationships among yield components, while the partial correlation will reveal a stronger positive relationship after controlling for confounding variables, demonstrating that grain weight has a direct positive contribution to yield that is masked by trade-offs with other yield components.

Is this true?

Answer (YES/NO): NO